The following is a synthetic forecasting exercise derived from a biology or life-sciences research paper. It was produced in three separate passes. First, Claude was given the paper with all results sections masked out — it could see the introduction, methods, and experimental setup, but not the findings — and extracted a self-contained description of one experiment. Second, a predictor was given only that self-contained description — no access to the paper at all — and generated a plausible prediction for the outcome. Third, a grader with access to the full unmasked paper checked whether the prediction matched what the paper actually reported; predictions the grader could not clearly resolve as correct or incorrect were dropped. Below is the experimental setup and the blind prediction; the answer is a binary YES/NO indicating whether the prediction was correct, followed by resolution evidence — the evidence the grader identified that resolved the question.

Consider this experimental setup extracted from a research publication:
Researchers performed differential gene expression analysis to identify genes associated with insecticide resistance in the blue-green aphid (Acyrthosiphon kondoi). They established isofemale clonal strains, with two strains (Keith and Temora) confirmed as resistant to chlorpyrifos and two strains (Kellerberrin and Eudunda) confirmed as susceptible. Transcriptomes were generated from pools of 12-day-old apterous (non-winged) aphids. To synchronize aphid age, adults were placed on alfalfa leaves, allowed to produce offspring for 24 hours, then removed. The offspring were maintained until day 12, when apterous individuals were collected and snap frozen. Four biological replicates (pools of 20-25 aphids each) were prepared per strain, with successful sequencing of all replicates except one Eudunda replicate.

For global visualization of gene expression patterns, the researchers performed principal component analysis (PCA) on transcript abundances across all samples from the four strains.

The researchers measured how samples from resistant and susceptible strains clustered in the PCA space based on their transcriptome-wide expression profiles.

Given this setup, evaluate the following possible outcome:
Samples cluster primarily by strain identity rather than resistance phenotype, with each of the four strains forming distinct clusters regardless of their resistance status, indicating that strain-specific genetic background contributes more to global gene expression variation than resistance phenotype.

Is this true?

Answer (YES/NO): NO